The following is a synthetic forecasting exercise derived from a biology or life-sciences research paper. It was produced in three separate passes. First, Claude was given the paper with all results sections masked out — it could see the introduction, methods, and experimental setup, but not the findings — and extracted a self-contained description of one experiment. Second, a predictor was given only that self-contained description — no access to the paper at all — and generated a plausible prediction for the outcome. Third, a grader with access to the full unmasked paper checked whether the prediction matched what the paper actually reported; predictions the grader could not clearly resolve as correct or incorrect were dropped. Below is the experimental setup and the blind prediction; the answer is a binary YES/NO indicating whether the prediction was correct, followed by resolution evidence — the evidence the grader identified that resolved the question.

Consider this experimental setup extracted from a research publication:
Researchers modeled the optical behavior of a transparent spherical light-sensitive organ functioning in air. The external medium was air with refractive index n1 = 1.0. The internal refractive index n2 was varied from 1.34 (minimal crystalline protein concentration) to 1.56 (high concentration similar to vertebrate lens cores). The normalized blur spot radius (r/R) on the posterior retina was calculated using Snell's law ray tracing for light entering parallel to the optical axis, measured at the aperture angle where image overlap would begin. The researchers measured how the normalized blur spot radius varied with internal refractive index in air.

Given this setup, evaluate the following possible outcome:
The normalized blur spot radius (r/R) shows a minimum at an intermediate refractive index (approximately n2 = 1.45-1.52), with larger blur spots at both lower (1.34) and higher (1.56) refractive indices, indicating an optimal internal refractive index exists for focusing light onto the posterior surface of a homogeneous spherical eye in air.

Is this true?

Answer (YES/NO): NO